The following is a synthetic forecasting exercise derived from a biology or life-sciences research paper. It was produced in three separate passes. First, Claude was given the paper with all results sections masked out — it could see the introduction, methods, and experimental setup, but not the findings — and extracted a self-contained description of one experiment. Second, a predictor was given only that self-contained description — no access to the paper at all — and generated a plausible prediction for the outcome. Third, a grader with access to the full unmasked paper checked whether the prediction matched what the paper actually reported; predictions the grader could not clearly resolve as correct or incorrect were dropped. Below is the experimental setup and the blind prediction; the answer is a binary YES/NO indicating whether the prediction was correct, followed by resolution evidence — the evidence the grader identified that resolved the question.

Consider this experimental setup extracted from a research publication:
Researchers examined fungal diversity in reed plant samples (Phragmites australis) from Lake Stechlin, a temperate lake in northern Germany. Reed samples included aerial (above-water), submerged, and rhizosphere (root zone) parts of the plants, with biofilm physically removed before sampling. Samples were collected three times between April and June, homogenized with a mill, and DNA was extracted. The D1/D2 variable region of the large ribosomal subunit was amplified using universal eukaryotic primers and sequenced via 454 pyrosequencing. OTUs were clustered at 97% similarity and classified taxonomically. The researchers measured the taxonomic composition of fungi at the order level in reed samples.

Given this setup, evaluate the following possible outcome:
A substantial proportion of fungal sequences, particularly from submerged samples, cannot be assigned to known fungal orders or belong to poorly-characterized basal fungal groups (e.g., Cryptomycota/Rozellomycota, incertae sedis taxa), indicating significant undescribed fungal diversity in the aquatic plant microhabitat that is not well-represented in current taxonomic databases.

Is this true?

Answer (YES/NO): NO